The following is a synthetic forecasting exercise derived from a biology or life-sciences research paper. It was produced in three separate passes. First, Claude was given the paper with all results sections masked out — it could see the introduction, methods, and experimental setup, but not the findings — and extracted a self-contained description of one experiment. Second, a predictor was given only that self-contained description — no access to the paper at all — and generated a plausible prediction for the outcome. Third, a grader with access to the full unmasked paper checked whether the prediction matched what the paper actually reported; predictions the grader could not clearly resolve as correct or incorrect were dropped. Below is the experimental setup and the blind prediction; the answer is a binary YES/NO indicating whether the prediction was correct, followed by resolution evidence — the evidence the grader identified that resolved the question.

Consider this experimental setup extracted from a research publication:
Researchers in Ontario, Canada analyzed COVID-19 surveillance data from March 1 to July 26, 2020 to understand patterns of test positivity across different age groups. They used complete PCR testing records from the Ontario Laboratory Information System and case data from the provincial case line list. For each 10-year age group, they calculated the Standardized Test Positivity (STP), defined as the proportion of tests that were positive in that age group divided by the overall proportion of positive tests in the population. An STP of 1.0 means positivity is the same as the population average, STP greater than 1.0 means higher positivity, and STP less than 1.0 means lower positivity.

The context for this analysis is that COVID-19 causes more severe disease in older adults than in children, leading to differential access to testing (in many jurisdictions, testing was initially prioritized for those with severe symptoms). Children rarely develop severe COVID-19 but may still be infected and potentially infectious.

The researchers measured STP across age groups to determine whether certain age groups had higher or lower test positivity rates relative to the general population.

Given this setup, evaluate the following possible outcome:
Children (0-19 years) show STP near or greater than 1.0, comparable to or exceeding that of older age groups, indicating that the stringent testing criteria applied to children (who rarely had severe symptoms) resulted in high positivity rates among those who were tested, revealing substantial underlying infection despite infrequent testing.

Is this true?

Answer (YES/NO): NO